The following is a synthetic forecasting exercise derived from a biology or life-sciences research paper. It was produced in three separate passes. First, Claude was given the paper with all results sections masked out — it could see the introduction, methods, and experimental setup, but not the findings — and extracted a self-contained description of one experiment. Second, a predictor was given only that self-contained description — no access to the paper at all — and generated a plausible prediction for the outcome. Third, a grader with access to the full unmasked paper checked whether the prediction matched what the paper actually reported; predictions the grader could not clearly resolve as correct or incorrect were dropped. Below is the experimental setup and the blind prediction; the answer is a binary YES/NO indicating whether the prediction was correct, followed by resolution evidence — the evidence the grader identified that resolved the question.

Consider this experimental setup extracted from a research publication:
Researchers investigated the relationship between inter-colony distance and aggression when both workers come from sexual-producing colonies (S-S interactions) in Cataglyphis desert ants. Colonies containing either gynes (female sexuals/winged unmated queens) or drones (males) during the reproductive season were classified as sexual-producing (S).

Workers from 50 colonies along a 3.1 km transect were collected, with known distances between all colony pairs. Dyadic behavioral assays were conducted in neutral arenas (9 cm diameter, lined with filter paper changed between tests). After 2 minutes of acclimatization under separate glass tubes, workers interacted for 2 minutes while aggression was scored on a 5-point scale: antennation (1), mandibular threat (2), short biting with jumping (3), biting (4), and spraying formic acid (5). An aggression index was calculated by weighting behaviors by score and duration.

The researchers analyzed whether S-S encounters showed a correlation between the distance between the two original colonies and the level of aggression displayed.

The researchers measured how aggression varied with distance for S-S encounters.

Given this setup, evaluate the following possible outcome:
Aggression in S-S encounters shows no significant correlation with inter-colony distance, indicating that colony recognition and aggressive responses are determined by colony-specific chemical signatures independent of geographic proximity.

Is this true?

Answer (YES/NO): NO